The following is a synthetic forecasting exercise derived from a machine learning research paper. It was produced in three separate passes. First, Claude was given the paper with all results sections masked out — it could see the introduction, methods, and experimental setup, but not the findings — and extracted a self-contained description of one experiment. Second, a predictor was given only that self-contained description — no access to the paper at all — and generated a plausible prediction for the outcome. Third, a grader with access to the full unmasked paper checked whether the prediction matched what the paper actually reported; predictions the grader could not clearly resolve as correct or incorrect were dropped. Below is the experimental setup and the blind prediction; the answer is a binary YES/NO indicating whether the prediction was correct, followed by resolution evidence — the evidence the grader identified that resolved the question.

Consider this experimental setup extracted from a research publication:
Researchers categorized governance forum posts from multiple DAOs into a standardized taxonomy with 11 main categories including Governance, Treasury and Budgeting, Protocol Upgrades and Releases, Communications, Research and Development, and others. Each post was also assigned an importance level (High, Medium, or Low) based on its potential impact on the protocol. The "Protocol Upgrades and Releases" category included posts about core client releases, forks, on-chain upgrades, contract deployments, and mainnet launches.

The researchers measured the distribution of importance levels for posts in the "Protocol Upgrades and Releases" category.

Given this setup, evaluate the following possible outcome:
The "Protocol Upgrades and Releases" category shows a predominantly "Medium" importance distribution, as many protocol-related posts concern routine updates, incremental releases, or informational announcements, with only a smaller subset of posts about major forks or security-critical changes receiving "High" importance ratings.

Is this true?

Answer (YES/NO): NO